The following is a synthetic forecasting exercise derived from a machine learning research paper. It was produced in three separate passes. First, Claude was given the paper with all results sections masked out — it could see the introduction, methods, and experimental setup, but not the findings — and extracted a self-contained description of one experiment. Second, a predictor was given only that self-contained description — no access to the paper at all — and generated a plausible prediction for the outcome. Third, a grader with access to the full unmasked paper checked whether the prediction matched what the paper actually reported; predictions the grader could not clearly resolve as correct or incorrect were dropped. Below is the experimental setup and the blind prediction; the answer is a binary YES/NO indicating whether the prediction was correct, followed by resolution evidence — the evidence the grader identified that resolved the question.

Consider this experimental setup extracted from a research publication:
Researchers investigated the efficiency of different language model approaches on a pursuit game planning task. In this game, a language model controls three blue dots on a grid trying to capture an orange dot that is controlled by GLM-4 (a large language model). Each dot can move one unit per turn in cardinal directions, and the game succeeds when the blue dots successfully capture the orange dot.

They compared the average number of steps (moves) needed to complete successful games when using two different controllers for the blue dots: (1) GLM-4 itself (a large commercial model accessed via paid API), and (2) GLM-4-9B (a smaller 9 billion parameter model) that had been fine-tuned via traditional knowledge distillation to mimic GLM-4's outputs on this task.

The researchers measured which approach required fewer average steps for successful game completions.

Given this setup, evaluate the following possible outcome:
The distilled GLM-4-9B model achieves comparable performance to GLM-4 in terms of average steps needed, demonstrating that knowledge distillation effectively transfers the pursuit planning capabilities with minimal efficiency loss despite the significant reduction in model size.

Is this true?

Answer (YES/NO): NO